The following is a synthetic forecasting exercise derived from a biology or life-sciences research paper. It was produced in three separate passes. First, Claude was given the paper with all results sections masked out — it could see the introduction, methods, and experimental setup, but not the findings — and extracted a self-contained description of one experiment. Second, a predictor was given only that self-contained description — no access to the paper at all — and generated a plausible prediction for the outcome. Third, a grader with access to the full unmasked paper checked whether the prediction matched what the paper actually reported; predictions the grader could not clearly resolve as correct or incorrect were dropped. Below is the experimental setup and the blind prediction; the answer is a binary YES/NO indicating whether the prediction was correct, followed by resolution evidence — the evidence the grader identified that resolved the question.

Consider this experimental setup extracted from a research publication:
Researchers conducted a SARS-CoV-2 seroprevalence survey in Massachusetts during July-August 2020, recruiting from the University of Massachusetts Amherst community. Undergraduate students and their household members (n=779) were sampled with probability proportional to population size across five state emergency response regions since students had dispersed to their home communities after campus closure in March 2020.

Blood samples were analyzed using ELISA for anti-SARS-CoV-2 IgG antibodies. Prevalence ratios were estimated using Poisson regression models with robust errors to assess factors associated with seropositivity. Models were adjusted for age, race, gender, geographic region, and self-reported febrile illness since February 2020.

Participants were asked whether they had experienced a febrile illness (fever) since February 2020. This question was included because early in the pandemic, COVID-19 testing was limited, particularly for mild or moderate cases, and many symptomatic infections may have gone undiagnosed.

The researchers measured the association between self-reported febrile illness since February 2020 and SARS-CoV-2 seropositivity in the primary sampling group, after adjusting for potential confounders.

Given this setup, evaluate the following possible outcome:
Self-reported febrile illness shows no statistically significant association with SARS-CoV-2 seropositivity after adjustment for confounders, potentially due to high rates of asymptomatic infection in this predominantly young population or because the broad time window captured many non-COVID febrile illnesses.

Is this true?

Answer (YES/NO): NO